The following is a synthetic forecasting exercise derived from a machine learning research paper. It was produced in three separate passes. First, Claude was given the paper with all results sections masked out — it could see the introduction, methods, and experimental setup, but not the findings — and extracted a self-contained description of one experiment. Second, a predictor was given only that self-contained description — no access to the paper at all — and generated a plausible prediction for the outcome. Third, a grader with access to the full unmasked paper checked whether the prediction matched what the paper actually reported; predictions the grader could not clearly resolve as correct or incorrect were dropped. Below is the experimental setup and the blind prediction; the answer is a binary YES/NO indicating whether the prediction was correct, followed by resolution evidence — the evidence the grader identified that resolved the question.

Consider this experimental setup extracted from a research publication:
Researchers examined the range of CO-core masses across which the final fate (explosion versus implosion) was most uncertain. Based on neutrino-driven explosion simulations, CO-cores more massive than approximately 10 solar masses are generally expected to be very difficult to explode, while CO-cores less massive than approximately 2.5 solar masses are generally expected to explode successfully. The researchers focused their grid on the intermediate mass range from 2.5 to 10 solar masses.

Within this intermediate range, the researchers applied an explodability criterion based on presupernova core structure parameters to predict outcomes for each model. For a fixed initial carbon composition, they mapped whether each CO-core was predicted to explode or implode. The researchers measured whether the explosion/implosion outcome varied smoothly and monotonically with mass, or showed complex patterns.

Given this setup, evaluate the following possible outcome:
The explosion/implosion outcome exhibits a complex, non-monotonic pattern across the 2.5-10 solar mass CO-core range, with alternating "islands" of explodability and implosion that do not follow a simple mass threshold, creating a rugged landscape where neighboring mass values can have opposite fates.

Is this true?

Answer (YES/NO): YES